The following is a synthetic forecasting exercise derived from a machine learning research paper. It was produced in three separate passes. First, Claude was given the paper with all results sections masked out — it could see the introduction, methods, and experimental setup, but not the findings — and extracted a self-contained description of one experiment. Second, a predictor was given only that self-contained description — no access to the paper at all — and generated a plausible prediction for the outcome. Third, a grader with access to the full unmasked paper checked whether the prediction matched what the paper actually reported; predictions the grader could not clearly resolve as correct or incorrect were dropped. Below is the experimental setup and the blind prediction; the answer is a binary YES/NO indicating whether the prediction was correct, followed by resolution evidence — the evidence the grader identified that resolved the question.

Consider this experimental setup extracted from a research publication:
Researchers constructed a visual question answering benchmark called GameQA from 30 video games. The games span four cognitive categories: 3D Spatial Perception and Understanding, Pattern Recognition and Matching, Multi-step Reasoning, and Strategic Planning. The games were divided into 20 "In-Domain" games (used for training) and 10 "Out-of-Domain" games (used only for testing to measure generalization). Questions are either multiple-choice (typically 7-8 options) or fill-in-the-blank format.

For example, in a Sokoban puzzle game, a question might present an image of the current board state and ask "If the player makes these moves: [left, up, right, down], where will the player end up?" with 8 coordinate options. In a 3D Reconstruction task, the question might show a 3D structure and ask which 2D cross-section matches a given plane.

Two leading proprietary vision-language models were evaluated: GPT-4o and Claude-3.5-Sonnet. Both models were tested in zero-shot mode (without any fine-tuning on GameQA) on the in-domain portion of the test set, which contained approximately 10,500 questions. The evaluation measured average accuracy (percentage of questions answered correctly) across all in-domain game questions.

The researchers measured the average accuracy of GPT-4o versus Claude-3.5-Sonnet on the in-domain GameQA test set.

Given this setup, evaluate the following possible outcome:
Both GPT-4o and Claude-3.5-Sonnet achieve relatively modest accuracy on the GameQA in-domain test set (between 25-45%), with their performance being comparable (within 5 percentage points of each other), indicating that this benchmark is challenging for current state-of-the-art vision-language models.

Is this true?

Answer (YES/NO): NO